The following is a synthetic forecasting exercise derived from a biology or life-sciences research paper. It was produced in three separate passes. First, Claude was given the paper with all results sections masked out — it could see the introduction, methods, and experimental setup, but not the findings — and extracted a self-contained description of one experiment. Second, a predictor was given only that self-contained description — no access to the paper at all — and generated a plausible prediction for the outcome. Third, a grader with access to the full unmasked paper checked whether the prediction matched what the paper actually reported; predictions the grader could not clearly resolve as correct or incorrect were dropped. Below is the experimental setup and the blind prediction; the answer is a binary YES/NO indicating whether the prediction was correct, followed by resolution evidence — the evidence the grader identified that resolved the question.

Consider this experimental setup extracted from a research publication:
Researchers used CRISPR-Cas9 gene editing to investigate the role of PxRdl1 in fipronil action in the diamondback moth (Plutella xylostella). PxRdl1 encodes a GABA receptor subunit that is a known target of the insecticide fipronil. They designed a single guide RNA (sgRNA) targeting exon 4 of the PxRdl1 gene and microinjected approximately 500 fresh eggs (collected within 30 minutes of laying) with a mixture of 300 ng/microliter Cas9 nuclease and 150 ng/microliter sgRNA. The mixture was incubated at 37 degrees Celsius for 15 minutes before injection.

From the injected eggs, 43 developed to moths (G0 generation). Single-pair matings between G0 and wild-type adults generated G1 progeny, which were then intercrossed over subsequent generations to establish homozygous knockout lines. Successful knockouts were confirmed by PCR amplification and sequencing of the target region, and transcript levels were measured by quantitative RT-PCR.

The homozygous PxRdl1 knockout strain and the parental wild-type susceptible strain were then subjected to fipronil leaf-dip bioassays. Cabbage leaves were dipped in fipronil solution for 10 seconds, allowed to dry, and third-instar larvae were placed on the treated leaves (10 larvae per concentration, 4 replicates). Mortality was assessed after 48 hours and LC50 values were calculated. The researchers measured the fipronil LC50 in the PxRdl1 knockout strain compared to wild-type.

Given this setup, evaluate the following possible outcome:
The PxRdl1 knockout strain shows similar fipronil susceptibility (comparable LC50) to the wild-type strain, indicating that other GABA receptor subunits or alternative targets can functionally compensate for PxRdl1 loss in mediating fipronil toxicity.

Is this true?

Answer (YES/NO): NO